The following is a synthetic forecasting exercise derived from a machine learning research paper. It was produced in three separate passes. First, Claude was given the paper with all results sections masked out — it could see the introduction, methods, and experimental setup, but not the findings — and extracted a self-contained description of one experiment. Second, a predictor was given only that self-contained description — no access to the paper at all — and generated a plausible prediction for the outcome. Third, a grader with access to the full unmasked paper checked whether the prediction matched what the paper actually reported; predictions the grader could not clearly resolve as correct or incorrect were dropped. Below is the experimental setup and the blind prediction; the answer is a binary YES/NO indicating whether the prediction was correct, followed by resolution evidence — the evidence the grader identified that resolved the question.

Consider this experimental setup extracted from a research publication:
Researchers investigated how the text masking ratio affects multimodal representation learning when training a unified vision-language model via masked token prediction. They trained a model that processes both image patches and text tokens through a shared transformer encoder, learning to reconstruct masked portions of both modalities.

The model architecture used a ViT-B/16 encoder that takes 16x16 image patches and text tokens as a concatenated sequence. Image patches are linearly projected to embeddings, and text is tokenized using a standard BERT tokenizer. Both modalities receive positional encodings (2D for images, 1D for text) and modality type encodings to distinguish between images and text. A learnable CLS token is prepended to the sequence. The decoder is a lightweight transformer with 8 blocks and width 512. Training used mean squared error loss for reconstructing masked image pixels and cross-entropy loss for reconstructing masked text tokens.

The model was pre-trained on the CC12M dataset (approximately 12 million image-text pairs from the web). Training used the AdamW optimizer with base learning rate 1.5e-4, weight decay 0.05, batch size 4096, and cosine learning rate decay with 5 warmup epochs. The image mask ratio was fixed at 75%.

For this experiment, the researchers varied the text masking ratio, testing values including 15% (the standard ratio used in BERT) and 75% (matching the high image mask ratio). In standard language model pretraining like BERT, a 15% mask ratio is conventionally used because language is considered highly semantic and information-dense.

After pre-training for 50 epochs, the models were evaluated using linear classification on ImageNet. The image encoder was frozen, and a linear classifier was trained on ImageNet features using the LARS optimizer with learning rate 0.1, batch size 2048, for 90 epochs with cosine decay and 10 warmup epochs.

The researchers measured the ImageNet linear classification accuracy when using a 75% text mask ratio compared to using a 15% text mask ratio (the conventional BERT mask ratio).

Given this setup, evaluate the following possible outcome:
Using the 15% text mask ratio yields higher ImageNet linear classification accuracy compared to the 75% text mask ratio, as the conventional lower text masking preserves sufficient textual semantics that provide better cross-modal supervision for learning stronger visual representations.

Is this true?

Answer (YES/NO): NO